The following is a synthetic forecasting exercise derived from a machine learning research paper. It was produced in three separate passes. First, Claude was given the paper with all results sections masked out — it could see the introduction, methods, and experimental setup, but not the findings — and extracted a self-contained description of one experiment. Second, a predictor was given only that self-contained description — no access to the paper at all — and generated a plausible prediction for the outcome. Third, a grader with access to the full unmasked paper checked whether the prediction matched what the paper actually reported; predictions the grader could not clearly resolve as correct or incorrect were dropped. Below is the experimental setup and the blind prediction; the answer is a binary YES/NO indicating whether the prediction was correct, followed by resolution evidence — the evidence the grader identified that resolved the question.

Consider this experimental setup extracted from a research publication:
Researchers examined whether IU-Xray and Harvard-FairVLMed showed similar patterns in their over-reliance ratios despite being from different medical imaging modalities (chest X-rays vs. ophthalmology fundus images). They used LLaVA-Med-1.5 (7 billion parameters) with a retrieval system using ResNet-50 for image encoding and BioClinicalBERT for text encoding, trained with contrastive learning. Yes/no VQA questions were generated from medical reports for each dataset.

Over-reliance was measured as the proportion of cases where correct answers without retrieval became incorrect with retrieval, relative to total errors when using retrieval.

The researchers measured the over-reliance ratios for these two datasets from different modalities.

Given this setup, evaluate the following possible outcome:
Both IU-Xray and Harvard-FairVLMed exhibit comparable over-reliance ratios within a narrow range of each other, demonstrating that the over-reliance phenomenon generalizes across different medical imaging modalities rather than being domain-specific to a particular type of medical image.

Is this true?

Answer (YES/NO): YES